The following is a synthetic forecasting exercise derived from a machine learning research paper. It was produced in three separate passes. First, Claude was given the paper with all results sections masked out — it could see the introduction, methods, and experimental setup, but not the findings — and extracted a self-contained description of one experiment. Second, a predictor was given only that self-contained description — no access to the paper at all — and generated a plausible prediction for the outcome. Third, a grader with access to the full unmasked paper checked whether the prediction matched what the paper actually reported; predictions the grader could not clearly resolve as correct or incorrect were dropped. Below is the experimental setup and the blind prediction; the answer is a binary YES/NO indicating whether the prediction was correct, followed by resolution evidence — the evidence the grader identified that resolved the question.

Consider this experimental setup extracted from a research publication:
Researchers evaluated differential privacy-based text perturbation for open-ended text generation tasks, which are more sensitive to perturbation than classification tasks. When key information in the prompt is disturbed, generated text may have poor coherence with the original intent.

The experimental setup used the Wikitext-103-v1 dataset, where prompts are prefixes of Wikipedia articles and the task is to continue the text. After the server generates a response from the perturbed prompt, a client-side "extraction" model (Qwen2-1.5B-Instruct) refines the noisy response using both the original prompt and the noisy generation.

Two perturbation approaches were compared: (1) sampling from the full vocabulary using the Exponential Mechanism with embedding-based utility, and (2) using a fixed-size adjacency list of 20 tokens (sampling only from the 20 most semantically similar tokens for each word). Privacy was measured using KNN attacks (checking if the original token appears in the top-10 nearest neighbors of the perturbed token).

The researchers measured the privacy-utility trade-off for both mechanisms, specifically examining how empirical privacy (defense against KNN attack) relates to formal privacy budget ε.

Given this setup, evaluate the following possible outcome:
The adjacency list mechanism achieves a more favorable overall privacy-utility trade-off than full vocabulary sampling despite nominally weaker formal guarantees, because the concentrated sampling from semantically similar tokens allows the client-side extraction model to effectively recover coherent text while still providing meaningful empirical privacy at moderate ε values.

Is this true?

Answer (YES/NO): NO